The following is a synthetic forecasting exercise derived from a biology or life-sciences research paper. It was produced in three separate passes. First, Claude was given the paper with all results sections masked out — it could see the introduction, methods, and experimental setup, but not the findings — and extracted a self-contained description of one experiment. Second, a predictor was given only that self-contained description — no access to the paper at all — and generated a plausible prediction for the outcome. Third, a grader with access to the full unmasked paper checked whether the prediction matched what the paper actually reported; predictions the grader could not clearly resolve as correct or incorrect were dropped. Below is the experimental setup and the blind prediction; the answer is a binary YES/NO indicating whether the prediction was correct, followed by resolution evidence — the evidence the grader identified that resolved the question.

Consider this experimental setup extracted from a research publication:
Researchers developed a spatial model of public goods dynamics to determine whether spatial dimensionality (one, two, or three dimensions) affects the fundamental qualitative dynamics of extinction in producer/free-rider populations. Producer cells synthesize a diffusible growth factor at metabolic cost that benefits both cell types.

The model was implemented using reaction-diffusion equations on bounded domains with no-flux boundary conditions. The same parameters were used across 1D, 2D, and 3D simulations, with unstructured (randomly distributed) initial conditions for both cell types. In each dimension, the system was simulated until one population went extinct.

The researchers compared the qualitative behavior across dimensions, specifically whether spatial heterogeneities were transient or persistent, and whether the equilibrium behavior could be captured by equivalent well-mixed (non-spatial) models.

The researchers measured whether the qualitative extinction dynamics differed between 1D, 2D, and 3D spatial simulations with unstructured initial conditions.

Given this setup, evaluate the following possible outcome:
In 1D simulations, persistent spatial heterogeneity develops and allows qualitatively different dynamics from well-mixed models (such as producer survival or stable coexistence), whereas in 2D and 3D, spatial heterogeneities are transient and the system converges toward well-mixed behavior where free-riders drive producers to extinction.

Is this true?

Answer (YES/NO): NO